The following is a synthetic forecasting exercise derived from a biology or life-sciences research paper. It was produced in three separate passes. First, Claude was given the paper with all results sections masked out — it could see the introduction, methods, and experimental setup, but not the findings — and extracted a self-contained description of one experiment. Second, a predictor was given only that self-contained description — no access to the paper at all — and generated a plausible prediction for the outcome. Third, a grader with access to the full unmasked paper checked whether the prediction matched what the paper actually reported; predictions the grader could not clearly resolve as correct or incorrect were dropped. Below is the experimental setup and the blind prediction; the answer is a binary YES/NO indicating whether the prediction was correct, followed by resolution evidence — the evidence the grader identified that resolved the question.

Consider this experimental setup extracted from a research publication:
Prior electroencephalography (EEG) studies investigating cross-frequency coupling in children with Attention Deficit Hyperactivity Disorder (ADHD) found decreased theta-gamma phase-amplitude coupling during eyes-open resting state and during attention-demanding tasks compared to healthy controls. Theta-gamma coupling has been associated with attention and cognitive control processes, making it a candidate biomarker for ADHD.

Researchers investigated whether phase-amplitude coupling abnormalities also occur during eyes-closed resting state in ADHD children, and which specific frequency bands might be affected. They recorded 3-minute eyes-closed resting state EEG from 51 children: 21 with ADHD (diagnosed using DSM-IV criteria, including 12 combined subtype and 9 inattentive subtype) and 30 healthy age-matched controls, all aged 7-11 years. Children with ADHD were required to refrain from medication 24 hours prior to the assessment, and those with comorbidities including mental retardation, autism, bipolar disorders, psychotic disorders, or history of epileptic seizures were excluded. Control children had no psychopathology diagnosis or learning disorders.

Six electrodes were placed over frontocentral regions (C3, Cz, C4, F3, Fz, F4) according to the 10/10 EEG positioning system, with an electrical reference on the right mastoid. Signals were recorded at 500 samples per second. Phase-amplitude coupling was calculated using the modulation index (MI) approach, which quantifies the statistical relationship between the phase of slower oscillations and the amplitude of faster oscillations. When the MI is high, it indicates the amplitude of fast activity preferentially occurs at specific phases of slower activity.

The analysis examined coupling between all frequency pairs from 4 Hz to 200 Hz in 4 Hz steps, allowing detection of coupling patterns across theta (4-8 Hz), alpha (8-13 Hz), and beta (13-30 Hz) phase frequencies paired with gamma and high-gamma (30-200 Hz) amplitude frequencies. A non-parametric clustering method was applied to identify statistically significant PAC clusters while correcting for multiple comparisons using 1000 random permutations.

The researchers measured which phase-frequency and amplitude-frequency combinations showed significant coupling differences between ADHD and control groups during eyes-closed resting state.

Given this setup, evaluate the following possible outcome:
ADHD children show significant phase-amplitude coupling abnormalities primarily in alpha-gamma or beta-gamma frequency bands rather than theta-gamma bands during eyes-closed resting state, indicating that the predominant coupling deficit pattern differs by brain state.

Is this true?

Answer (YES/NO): YES